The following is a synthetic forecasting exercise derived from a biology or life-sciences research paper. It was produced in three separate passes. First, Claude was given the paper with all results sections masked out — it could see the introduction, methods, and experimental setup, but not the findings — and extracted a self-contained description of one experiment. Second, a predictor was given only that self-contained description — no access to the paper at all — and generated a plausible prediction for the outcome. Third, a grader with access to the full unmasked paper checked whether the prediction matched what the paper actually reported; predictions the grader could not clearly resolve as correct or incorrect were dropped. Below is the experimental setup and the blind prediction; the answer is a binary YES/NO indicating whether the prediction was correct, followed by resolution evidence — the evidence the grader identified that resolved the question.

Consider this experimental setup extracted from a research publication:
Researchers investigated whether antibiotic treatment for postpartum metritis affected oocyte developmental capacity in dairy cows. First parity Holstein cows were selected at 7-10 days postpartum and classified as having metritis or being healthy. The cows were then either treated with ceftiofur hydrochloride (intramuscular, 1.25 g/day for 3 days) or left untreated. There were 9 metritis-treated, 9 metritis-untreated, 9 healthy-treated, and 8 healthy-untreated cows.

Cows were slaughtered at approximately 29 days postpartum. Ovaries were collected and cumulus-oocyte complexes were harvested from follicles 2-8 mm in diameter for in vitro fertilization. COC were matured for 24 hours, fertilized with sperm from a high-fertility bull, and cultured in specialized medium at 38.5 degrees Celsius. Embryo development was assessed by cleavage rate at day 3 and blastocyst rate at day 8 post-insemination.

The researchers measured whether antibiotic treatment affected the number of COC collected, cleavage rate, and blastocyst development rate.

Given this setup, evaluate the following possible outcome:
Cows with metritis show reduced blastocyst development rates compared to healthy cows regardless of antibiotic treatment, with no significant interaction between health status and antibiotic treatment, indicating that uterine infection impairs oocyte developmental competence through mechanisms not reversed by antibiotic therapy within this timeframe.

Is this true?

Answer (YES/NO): NO